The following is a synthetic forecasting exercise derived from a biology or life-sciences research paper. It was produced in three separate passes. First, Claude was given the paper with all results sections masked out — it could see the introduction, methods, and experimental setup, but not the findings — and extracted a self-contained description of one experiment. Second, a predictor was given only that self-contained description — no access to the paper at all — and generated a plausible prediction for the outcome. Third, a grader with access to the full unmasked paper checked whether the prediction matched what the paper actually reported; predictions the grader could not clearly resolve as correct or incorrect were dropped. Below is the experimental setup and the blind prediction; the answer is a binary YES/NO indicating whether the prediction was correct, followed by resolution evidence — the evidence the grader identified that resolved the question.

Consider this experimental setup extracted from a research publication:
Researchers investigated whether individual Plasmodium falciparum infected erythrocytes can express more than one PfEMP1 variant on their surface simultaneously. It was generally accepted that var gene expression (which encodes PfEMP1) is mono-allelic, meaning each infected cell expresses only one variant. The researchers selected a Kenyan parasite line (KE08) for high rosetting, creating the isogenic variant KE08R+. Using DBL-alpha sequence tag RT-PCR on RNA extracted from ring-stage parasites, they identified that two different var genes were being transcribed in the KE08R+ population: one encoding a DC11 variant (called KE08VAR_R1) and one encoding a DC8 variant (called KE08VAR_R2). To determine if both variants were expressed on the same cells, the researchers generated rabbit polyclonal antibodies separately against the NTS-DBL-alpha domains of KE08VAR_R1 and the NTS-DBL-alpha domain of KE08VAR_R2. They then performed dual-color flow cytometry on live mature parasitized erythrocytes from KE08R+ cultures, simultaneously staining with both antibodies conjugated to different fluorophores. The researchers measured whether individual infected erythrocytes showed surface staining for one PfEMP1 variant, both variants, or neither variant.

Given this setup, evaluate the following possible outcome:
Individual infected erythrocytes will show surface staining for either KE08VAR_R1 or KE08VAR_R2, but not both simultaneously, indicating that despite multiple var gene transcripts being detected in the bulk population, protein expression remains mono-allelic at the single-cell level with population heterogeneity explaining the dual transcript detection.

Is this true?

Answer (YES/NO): NO